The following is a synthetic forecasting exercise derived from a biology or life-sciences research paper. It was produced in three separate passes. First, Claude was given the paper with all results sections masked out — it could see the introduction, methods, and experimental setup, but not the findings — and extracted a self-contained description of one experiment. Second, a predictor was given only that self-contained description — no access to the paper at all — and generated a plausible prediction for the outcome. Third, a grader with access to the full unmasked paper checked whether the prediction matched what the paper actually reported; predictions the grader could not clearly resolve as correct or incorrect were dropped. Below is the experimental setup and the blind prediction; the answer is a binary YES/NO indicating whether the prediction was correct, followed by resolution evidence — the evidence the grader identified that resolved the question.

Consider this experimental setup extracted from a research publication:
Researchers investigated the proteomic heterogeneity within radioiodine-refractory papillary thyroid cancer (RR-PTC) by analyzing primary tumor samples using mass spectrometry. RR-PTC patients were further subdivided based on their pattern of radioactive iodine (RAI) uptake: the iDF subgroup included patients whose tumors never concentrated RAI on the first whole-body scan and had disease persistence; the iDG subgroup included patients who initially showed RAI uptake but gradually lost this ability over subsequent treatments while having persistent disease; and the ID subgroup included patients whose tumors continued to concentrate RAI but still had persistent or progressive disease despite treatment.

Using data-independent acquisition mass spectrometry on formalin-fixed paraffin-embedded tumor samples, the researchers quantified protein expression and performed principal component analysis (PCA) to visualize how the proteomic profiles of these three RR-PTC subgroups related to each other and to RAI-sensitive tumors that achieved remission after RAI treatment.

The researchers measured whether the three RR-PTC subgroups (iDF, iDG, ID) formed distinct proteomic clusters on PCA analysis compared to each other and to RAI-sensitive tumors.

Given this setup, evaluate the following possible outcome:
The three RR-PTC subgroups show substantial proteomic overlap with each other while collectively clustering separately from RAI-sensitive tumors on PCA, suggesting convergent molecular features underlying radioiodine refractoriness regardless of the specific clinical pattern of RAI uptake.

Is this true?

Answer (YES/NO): NO